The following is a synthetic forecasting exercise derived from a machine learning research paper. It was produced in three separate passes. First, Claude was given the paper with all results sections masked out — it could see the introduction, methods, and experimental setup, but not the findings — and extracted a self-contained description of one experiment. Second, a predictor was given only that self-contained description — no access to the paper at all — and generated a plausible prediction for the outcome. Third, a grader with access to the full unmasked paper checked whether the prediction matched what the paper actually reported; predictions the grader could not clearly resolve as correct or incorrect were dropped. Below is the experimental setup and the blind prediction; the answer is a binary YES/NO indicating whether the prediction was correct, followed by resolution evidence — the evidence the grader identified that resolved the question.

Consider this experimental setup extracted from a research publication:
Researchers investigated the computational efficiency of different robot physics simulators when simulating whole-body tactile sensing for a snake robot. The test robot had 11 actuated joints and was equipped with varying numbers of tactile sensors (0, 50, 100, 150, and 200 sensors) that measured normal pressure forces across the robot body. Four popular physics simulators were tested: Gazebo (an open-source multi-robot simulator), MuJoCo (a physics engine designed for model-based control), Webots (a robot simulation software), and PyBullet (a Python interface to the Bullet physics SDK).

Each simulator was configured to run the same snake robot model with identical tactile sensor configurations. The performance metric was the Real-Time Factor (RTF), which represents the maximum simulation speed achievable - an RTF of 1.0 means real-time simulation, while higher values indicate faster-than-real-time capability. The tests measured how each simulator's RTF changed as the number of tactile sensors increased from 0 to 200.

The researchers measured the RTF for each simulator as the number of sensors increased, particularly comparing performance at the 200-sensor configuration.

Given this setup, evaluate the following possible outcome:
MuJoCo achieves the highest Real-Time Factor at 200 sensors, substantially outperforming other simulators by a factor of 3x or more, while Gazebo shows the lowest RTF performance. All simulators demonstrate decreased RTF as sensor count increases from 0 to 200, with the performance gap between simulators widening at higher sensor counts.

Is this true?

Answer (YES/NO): NO